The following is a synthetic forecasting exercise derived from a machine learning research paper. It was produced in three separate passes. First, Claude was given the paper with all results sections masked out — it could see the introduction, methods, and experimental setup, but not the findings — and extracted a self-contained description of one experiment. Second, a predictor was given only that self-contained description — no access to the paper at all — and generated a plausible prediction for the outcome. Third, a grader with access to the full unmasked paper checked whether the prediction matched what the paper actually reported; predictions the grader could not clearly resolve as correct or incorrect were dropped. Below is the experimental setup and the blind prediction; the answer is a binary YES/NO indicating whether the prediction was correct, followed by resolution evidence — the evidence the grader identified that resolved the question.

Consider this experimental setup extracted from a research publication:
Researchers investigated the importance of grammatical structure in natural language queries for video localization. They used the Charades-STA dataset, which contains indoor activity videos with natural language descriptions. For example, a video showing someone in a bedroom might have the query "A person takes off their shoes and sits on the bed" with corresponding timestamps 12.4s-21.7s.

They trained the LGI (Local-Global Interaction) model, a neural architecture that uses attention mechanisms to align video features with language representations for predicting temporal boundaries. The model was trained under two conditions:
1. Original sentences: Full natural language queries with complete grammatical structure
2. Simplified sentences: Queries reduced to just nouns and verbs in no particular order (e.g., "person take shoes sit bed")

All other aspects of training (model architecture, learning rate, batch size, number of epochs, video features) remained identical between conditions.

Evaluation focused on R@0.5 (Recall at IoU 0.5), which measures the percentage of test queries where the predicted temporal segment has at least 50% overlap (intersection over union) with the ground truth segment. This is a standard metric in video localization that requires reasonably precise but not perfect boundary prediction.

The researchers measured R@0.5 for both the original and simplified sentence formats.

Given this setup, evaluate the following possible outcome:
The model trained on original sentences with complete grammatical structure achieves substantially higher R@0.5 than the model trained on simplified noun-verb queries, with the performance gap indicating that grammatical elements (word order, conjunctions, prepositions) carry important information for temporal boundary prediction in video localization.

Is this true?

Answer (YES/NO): NO